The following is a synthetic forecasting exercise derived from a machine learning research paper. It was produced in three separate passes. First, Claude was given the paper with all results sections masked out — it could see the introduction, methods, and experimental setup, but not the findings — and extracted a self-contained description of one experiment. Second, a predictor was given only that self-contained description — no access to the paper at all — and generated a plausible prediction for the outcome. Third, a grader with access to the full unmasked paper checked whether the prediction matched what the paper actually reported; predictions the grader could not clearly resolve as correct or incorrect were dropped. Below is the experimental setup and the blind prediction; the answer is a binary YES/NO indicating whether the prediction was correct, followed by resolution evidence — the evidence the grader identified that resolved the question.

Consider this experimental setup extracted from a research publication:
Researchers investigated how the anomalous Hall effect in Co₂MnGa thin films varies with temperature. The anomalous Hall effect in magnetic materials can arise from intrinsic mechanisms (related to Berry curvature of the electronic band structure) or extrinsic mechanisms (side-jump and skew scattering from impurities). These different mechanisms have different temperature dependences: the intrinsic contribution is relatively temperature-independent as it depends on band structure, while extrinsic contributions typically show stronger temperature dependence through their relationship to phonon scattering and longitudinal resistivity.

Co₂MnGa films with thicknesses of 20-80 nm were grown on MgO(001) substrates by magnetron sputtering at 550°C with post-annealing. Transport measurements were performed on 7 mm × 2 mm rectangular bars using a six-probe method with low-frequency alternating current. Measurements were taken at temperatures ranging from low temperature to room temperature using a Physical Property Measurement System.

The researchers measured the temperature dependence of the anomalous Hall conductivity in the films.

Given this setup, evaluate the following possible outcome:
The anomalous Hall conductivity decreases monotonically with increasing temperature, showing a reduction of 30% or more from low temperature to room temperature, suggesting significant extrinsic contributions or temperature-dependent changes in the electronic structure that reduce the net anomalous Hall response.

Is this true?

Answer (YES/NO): NO